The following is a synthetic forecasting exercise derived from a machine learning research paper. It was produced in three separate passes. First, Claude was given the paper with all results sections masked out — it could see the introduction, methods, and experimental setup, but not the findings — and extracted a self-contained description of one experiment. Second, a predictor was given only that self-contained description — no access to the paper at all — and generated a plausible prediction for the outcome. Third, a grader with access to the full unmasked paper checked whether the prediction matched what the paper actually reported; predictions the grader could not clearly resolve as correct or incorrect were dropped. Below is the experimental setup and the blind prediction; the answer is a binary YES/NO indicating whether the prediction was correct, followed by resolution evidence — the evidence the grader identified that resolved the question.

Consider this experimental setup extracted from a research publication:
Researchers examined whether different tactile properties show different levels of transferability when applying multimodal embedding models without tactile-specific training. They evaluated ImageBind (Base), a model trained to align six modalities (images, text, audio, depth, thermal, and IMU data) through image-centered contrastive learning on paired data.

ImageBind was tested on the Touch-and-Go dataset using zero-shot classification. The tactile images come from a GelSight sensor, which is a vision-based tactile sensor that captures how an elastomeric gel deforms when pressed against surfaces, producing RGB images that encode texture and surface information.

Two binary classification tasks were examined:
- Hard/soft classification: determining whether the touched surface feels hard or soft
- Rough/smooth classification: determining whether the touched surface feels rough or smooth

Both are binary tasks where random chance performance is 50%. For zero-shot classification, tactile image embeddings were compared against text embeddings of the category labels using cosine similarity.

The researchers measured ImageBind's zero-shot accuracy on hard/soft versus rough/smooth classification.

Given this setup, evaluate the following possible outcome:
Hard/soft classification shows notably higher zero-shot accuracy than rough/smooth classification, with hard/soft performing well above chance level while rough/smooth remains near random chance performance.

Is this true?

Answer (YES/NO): NO